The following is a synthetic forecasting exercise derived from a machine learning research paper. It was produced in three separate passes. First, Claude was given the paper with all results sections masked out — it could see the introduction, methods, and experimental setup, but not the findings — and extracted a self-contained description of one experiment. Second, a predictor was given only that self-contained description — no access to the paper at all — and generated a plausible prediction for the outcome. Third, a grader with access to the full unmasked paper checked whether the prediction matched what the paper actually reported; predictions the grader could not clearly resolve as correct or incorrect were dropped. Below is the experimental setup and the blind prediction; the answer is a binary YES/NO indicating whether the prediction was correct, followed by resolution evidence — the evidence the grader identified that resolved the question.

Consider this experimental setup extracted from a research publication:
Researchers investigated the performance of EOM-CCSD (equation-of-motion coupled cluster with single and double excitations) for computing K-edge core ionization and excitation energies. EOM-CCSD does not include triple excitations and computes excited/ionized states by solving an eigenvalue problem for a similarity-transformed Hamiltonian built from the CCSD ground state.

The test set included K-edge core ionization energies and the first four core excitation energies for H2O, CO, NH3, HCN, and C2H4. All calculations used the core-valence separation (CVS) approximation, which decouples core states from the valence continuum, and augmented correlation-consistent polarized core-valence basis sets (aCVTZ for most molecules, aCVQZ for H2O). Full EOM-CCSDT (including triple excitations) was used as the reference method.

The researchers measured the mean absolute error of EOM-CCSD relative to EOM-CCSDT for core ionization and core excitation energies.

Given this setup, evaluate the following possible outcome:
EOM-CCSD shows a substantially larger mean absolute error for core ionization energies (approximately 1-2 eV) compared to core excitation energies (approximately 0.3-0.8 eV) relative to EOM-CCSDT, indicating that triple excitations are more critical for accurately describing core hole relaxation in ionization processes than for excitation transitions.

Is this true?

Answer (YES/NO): NO